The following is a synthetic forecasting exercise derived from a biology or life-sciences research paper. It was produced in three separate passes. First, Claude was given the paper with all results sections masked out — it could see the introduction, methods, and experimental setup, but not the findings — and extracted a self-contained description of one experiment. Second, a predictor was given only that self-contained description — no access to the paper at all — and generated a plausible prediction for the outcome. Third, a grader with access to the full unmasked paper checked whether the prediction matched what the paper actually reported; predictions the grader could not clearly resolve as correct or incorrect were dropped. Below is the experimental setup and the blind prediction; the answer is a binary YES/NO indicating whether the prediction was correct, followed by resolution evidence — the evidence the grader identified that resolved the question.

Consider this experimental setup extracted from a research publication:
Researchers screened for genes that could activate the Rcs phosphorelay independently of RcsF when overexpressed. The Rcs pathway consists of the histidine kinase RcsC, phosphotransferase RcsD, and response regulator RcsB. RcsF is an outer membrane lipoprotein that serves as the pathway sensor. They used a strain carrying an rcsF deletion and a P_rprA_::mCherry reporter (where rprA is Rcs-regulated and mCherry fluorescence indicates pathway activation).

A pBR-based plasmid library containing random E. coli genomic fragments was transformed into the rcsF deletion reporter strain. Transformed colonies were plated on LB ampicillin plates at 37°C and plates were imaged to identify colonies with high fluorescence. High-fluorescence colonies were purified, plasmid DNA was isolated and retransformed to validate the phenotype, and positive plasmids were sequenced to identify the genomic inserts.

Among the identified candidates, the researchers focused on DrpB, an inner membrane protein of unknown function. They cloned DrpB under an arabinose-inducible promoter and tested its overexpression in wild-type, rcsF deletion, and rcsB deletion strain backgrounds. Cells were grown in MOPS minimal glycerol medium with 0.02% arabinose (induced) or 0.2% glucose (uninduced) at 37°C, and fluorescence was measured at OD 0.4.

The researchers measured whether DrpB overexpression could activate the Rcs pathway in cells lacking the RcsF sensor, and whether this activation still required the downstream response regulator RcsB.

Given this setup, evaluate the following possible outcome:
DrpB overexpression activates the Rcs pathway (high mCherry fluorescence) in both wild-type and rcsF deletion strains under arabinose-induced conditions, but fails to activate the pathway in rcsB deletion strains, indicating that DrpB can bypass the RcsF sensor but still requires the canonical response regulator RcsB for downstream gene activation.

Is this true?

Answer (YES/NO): YES